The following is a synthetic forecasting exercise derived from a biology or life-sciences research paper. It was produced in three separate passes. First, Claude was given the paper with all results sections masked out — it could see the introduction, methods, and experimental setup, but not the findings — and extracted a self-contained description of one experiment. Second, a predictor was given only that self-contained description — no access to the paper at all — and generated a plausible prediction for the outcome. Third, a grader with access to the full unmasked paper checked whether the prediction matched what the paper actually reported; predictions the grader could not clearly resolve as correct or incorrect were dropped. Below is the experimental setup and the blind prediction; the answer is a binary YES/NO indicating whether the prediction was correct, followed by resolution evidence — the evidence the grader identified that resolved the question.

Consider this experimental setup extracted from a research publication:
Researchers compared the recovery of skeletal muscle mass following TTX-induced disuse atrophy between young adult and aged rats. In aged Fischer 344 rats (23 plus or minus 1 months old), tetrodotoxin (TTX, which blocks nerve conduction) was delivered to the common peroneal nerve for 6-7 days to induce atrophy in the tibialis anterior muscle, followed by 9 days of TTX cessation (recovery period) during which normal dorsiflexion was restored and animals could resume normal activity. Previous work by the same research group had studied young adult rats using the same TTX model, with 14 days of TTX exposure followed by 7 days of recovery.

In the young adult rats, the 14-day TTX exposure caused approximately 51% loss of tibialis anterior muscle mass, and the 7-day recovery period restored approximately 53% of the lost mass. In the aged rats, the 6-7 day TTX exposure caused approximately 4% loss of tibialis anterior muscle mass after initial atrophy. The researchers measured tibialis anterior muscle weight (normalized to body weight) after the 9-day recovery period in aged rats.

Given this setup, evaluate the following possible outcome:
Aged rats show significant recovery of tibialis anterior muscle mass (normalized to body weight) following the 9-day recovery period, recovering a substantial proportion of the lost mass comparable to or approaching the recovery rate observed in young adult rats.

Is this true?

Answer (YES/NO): NO